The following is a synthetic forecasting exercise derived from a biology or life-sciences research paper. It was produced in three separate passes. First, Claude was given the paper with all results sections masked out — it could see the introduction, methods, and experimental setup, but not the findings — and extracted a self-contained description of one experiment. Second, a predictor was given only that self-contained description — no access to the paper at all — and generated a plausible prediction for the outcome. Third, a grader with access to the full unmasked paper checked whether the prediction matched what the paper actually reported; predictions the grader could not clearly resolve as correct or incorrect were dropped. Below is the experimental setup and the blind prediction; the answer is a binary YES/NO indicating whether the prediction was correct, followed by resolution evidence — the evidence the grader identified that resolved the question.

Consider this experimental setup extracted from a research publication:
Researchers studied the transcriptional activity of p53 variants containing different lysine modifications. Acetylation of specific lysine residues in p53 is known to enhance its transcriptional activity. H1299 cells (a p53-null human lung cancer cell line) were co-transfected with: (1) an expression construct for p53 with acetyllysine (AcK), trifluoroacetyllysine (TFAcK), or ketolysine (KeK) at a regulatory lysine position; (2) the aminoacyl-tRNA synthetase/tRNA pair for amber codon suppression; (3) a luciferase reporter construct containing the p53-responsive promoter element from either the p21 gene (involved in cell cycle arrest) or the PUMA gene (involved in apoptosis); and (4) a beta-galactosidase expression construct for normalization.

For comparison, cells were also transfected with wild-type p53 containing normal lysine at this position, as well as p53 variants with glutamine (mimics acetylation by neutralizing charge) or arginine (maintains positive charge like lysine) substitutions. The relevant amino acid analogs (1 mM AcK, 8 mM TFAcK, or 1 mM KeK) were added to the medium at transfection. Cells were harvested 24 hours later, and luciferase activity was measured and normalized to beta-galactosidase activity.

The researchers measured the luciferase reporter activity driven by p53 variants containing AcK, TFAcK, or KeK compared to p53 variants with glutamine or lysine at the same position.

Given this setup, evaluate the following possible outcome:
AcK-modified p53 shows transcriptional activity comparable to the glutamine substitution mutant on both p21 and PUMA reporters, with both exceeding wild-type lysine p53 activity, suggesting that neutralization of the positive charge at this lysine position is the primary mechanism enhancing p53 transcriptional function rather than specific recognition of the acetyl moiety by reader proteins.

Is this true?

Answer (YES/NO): NO